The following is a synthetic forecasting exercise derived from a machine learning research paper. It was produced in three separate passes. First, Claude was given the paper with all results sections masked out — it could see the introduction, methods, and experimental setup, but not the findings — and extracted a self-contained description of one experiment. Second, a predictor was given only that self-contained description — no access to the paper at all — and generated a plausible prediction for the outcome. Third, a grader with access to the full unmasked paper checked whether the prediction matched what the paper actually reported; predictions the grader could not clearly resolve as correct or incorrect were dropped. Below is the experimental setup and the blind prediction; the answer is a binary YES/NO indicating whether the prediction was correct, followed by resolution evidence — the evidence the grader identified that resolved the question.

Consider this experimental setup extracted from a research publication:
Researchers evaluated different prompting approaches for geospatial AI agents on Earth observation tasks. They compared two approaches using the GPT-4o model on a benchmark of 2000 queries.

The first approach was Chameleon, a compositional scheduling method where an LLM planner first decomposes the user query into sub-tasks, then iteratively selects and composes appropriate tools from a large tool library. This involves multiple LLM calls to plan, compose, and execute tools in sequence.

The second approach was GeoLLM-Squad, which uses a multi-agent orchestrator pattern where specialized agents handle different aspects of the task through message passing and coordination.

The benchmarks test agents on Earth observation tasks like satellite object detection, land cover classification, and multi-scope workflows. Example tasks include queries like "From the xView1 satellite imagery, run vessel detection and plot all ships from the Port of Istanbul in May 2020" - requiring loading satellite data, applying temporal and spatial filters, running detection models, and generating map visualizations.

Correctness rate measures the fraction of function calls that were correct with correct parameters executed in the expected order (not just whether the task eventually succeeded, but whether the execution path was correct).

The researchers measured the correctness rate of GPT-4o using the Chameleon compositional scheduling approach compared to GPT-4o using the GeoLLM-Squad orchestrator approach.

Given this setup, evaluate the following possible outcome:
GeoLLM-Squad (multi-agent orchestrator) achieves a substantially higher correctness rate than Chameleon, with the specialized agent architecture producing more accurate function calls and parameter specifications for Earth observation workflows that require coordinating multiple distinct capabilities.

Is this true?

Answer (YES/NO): YES